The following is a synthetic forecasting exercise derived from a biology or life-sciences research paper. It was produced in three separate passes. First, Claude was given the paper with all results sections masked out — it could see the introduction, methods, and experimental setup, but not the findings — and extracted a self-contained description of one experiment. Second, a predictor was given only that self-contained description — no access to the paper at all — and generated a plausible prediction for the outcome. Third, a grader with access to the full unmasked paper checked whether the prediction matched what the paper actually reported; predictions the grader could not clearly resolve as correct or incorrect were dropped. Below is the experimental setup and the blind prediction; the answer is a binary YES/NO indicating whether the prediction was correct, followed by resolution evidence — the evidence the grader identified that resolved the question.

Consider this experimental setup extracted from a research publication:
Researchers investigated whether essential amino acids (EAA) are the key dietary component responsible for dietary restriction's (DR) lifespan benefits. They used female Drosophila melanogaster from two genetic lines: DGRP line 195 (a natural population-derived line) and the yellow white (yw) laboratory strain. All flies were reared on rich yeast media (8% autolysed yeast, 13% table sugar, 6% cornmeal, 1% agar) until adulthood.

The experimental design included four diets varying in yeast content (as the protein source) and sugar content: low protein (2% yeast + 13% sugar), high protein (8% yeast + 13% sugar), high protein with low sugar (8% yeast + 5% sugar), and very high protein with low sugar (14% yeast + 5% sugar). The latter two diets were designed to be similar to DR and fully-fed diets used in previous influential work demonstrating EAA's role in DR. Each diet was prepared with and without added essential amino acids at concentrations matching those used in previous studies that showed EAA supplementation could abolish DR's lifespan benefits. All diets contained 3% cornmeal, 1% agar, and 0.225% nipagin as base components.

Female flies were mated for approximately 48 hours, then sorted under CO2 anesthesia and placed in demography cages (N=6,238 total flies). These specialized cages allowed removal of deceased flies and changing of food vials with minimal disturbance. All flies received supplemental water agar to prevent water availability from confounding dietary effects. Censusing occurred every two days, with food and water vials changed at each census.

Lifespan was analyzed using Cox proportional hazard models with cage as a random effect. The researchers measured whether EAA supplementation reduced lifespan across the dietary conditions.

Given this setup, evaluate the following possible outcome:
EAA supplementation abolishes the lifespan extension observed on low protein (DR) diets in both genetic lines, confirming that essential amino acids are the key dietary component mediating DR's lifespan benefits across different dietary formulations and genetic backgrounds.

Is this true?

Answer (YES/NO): NO